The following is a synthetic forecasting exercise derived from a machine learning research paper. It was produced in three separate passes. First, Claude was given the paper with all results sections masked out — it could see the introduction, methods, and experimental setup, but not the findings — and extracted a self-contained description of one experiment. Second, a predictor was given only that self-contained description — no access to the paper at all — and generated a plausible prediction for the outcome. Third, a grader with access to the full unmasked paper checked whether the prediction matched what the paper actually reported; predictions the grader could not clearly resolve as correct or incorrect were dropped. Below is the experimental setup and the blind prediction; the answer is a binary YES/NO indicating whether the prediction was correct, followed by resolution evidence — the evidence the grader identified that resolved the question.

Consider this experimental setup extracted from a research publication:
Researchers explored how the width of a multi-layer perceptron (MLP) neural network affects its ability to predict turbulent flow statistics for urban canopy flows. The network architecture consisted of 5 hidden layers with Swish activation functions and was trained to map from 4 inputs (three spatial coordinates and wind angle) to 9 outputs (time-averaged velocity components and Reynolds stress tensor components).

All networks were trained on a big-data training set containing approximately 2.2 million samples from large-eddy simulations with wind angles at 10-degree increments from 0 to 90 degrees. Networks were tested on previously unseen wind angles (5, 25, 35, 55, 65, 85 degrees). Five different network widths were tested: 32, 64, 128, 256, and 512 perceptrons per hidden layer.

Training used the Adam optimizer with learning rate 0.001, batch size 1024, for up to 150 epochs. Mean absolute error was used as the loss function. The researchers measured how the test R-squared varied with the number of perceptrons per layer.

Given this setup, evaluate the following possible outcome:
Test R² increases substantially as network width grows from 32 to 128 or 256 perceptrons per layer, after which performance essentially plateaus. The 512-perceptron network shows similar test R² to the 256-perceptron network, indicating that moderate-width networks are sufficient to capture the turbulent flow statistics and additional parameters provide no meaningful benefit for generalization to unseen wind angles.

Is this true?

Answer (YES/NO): YES